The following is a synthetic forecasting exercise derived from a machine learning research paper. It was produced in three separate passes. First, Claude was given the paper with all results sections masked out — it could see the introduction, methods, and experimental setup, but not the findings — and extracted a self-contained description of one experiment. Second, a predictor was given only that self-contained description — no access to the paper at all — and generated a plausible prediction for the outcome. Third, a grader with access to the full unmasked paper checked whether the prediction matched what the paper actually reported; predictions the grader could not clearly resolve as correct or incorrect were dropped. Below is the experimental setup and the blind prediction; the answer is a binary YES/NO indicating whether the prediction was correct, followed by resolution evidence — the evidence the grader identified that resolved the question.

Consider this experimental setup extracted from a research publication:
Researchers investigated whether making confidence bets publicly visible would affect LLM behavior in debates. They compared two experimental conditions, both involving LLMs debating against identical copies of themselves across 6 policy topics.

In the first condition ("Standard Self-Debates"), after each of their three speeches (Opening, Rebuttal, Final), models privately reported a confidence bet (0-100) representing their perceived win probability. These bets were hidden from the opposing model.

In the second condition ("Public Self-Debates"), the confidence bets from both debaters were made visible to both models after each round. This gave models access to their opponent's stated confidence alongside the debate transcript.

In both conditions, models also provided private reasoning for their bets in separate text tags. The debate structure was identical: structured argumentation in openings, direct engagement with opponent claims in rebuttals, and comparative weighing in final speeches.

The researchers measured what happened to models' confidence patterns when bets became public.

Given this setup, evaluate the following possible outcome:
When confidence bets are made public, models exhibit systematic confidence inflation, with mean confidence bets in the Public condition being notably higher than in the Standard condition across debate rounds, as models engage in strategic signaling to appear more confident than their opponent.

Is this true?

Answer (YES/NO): NO